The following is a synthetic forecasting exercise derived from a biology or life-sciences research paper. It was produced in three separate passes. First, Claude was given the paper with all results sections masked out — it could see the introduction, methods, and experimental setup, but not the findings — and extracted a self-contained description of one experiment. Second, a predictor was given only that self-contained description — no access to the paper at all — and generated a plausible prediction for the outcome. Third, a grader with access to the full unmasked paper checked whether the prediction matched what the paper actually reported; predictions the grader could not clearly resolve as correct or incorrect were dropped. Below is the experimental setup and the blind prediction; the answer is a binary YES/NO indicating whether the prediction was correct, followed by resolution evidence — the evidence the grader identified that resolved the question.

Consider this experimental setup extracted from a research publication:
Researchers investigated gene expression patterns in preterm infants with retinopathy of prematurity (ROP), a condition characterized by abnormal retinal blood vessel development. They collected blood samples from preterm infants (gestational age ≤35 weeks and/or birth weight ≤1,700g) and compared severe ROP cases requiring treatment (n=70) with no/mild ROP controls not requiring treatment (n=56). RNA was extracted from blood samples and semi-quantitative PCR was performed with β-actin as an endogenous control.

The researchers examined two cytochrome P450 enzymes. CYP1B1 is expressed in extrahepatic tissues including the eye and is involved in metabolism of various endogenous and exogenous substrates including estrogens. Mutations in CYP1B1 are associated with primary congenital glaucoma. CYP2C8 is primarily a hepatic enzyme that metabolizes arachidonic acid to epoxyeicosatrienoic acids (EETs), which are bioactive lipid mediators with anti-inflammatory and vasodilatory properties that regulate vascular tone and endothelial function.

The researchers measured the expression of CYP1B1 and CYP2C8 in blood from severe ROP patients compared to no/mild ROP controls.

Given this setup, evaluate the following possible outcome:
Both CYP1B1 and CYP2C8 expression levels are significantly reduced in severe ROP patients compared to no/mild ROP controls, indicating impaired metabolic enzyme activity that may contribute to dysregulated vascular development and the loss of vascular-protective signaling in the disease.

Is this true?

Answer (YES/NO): NO